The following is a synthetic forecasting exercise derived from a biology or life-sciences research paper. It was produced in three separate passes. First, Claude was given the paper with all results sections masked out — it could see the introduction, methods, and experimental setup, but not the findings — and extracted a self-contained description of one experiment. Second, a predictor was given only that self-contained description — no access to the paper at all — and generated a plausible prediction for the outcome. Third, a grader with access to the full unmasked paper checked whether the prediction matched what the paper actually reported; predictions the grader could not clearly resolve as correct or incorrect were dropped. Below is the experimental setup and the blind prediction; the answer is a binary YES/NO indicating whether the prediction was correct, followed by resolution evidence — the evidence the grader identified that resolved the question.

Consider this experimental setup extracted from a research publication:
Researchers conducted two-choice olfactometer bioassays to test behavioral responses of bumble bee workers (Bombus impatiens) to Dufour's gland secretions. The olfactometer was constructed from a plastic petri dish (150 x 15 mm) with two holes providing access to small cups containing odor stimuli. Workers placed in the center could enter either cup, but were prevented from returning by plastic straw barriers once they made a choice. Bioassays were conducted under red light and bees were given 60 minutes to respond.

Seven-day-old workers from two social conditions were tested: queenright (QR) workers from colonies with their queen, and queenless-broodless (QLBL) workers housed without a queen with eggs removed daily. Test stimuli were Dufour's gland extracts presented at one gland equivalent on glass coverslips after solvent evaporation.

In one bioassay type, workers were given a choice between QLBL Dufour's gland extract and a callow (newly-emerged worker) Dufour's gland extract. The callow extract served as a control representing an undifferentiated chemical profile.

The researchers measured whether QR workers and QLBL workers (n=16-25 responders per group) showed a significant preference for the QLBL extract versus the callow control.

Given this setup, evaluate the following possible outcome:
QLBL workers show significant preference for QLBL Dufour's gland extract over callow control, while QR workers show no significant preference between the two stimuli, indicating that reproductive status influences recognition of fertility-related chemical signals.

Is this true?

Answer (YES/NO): NO